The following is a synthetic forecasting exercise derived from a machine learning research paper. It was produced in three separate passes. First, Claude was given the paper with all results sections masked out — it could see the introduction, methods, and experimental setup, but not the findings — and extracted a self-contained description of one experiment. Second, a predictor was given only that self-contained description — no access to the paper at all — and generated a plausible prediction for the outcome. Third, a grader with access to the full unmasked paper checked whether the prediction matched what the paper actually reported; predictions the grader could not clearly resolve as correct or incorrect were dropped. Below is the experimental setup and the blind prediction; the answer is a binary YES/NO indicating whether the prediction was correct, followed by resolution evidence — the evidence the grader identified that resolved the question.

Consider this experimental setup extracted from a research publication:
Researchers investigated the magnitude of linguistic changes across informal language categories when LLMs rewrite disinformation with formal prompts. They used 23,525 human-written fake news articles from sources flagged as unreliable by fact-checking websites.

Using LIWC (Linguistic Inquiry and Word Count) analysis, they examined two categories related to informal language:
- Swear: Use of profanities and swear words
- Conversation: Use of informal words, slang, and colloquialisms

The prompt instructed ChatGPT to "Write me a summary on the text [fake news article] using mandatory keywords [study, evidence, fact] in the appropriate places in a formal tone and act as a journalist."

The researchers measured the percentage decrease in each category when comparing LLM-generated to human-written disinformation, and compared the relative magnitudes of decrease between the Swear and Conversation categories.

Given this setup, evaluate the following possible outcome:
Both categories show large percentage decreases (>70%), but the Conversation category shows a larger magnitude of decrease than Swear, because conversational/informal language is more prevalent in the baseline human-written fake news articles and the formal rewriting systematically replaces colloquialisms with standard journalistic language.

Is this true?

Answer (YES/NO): YES